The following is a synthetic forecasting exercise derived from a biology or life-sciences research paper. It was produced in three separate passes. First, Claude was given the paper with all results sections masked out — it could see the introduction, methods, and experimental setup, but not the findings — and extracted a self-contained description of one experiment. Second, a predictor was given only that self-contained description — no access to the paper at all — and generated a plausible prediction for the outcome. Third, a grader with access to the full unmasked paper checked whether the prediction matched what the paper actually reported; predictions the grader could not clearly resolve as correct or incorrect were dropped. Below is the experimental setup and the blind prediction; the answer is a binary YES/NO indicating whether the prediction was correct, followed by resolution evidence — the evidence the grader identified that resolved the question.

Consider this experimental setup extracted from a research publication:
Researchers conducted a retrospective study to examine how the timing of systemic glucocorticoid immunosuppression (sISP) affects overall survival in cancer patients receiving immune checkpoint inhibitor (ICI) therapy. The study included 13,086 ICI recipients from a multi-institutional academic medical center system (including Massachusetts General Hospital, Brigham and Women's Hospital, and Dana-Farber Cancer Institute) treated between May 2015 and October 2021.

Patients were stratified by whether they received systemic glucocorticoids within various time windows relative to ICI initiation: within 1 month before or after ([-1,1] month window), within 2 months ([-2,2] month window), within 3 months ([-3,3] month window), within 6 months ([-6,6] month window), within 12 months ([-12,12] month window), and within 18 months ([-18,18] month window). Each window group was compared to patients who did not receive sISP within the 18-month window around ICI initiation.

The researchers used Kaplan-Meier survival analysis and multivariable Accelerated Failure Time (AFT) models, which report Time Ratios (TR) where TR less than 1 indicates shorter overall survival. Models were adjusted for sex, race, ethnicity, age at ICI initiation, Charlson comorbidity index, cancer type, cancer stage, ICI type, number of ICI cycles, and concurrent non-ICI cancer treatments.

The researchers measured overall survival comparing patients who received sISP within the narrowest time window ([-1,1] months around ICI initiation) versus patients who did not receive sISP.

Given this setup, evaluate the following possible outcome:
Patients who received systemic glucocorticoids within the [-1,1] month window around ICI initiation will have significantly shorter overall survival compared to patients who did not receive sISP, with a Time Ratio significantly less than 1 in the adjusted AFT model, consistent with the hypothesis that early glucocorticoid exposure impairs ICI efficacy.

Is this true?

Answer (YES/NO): YES